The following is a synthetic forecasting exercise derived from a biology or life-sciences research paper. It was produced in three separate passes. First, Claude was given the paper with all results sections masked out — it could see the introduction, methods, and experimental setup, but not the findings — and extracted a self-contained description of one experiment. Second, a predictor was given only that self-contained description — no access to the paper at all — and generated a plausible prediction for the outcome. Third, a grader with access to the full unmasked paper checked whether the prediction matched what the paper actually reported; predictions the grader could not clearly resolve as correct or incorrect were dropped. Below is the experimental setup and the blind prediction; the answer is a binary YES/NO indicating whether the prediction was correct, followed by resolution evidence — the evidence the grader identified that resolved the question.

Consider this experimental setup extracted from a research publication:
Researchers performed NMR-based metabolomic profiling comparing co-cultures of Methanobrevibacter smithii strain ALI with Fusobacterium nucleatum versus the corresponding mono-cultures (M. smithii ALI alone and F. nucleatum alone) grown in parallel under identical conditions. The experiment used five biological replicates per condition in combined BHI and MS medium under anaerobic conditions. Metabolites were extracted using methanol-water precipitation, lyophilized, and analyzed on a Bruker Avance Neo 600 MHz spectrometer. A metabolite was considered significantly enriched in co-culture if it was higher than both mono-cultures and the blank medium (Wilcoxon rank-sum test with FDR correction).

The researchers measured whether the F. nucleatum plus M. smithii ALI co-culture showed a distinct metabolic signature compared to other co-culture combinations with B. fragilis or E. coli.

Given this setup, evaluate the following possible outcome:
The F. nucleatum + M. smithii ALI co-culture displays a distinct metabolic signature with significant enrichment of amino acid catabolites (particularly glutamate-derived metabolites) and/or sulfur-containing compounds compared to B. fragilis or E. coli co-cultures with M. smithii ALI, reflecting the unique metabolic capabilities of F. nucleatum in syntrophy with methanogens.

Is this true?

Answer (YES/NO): NO